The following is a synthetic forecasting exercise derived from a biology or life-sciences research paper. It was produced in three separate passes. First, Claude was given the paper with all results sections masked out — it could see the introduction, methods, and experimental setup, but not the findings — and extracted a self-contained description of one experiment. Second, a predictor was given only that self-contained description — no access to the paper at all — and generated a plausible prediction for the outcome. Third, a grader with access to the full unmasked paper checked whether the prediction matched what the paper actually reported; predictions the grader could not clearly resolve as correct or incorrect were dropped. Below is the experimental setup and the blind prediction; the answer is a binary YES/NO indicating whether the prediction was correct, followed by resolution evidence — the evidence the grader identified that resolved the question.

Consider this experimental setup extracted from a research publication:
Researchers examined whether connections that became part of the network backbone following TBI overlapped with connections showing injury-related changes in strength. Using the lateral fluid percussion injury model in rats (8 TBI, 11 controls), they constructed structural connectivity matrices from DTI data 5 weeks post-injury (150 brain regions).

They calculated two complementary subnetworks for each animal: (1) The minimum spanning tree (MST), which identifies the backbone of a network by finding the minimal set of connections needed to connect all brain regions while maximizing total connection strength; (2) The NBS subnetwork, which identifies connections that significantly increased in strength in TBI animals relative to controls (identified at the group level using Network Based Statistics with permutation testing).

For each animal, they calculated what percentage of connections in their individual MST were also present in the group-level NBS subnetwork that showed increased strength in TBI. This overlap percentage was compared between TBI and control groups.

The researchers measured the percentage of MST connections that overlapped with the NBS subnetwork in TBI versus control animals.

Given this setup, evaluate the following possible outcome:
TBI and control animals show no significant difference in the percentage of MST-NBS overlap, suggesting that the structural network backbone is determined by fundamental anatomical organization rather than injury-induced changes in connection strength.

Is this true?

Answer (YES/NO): NO